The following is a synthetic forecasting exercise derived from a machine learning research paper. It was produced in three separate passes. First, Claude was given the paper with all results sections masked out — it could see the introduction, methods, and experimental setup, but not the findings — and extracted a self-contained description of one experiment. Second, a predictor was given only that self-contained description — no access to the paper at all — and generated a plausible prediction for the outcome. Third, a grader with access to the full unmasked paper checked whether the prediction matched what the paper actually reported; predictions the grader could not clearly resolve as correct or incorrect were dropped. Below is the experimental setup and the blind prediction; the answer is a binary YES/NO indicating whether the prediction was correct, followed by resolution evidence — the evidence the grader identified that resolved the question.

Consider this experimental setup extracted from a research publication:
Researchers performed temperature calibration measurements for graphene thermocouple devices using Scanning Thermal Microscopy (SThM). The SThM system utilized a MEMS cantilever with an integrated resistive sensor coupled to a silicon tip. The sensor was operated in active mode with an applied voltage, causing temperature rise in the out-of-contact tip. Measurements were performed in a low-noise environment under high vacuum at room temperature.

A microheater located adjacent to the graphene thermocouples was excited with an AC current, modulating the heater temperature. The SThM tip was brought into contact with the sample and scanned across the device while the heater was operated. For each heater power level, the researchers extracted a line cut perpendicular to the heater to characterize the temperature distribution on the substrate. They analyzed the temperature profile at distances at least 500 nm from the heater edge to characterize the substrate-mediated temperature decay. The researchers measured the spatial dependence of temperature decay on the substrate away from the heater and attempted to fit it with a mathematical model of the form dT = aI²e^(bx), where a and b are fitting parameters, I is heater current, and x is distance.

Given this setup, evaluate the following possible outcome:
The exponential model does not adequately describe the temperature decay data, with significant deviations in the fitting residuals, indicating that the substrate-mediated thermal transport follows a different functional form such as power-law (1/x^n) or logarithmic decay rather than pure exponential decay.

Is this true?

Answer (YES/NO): NO